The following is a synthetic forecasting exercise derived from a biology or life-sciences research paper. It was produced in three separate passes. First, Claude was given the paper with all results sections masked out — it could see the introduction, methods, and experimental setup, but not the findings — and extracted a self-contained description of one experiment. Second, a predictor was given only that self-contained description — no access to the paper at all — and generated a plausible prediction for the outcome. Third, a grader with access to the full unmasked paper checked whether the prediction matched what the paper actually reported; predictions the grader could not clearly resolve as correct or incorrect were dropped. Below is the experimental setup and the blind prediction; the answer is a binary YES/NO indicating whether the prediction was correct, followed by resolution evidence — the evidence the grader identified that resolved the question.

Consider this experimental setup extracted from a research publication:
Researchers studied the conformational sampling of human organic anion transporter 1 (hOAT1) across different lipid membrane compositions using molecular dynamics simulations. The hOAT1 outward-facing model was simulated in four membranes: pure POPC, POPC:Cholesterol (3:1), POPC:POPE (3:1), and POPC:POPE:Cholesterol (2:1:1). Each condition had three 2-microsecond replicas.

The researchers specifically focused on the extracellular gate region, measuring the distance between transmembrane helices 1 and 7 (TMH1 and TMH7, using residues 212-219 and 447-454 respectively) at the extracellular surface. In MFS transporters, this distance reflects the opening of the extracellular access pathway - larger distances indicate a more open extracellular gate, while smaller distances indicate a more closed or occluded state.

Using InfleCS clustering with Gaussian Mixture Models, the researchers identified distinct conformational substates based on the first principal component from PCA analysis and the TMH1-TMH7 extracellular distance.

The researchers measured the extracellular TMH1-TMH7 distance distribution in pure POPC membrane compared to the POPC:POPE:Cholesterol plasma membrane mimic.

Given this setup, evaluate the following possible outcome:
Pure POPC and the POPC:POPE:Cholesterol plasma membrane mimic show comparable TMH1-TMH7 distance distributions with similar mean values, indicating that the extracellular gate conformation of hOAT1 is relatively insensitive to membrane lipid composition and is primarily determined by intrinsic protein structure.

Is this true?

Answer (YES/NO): NO